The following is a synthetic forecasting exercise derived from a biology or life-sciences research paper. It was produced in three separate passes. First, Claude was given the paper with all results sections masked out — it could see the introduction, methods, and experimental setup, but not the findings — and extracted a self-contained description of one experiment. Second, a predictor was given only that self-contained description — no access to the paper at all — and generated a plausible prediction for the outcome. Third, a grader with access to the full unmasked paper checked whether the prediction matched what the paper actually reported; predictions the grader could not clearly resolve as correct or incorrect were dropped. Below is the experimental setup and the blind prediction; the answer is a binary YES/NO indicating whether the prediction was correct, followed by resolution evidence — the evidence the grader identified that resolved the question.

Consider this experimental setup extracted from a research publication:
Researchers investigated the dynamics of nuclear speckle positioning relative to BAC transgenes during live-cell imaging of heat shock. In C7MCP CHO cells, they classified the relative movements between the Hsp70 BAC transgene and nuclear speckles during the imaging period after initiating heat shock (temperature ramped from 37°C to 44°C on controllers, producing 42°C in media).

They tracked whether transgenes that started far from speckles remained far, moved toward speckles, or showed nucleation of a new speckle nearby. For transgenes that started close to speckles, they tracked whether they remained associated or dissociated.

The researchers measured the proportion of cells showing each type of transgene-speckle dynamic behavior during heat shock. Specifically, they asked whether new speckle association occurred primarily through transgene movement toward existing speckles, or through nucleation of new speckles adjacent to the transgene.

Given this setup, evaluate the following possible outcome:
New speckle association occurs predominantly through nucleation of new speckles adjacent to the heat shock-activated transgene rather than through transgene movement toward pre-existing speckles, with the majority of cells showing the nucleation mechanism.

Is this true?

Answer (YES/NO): NO